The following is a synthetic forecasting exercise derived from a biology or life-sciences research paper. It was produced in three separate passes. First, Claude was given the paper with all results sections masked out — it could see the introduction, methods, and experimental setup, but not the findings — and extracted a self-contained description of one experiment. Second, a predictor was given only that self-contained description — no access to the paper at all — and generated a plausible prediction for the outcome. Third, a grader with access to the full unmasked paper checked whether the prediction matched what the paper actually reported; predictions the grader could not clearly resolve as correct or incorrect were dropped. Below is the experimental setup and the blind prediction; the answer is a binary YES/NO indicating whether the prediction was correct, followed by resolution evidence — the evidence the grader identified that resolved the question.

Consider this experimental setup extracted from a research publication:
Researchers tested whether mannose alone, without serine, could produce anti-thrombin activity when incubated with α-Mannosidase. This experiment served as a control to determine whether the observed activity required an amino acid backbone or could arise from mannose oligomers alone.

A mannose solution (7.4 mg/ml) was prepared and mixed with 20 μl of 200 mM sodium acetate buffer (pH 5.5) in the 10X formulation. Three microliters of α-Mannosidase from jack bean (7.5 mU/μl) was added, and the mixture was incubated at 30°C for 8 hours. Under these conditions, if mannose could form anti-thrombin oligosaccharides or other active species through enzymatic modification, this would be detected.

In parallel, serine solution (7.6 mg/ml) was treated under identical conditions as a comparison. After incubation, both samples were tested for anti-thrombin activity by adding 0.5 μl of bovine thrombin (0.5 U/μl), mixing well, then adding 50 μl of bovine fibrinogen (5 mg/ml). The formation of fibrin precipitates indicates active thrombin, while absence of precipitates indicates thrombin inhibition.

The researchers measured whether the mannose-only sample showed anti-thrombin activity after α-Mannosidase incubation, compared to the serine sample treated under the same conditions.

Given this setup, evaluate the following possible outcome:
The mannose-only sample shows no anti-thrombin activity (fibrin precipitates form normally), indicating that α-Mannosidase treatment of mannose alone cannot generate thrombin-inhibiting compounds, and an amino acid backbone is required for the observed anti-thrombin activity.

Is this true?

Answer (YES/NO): NO